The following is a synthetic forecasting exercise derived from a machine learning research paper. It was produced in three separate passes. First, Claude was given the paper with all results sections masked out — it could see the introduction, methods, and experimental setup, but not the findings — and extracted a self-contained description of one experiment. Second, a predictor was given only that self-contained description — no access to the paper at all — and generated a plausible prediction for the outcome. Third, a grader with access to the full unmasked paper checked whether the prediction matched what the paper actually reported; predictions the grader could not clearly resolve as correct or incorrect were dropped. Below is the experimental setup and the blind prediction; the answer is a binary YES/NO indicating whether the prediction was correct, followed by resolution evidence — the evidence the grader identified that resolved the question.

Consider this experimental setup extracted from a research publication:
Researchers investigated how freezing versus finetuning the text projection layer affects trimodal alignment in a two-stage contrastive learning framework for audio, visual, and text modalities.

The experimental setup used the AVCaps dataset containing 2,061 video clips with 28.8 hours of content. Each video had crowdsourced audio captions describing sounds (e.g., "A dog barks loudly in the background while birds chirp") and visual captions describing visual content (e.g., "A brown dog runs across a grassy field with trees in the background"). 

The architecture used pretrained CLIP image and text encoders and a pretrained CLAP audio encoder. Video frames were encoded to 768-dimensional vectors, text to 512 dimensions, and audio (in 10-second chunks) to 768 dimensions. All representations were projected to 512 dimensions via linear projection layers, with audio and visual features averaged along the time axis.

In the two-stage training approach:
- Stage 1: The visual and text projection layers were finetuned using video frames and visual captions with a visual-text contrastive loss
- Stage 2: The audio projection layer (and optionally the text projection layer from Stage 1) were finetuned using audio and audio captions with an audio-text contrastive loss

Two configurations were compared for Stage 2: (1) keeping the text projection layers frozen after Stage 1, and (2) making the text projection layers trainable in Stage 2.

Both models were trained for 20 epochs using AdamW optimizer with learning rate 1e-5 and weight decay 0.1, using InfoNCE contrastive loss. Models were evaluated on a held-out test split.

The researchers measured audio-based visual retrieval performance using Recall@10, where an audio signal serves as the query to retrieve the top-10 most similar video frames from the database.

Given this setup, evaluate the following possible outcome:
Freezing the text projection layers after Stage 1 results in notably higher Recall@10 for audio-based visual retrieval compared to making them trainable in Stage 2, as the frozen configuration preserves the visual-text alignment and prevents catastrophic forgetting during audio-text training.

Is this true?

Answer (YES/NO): NO